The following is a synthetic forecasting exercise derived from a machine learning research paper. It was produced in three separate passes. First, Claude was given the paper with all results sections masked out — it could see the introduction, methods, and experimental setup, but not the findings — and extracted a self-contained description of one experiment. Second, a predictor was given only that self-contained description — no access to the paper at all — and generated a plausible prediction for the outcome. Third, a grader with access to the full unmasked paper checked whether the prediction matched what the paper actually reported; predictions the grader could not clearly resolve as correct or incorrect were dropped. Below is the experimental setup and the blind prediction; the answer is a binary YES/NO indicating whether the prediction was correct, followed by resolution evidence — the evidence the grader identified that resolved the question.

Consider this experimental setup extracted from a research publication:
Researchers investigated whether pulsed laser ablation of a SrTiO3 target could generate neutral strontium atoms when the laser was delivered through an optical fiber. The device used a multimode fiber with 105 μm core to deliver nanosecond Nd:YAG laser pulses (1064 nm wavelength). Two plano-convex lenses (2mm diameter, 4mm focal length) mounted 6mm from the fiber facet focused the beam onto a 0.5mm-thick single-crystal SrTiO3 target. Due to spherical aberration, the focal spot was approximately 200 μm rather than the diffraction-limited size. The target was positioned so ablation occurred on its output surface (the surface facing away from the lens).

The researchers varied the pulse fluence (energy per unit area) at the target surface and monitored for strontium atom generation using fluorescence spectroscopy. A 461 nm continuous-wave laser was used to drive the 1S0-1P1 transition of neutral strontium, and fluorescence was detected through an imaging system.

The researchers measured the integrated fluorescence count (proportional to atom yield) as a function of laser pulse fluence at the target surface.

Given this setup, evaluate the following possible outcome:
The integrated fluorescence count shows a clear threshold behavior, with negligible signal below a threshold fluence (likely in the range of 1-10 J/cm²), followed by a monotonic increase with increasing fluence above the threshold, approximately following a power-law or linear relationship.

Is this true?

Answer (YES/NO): NO